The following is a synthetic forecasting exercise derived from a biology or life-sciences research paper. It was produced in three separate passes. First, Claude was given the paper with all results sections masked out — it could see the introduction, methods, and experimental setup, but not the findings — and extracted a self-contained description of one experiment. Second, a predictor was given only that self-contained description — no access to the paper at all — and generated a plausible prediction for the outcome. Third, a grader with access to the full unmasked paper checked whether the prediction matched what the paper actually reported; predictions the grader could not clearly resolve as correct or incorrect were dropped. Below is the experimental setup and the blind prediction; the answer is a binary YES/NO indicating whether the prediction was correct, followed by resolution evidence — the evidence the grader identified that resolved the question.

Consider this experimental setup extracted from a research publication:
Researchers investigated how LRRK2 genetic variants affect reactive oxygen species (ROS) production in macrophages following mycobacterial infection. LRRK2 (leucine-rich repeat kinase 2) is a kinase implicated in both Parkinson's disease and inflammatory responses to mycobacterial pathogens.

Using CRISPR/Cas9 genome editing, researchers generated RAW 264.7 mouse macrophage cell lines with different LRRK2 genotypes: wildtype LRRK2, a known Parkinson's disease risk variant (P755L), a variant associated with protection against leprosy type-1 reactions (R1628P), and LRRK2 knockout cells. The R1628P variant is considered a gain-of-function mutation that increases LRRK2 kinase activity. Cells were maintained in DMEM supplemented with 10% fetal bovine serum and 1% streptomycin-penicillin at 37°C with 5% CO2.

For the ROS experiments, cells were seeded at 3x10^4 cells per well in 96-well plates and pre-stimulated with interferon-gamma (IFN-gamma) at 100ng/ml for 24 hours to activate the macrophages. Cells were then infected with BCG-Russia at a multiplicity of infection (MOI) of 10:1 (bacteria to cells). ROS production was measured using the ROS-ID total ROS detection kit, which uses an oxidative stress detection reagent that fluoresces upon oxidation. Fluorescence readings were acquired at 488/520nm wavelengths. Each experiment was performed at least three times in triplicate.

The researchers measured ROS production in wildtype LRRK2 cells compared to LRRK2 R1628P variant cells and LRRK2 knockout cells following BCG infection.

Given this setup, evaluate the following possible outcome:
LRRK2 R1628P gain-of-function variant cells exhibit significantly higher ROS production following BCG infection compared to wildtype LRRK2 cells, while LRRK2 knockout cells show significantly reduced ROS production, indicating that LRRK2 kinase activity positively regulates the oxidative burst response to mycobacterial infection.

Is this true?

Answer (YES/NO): YES